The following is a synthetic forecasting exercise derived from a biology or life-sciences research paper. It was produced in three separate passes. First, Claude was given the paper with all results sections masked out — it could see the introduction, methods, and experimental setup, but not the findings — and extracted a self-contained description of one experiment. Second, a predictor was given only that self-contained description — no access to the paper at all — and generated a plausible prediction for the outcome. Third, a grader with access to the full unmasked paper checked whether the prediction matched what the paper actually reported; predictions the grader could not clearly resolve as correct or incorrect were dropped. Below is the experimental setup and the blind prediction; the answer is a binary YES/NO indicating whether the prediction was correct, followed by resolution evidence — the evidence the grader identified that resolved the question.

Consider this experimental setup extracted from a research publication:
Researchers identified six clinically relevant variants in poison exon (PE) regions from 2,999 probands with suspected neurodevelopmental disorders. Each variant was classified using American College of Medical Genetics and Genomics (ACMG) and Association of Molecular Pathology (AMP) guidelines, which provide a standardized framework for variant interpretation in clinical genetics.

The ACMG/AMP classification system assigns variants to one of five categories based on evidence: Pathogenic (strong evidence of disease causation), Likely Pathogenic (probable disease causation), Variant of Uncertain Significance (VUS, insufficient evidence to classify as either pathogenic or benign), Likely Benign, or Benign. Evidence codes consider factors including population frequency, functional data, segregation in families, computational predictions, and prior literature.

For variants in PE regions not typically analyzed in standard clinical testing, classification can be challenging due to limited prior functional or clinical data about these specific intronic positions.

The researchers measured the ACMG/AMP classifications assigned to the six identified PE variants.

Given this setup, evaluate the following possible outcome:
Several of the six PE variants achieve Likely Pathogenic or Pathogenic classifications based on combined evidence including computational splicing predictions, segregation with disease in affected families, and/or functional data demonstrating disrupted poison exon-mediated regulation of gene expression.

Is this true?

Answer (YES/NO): NO